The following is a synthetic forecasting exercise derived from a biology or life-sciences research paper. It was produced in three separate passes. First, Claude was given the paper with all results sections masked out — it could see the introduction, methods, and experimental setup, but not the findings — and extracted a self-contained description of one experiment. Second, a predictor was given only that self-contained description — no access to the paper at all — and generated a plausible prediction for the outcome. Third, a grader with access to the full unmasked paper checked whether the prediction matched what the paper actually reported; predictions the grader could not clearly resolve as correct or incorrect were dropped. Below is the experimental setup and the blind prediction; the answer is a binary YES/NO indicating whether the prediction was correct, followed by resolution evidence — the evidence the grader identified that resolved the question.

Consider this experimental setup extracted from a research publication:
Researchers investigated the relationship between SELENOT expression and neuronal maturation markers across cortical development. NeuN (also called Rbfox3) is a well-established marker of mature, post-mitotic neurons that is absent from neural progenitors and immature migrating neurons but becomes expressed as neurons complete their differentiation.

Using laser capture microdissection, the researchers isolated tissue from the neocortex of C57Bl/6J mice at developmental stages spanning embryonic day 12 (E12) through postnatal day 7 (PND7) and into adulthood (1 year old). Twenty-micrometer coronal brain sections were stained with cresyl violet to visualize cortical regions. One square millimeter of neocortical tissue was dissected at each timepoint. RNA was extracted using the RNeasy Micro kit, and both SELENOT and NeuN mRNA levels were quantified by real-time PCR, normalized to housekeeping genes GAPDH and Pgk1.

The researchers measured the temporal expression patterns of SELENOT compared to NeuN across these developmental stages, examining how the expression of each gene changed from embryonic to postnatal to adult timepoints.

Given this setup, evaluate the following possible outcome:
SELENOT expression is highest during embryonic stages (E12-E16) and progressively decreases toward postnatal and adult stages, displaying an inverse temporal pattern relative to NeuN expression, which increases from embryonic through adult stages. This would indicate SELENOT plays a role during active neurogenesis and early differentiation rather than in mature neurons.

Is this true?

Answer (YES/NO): NO